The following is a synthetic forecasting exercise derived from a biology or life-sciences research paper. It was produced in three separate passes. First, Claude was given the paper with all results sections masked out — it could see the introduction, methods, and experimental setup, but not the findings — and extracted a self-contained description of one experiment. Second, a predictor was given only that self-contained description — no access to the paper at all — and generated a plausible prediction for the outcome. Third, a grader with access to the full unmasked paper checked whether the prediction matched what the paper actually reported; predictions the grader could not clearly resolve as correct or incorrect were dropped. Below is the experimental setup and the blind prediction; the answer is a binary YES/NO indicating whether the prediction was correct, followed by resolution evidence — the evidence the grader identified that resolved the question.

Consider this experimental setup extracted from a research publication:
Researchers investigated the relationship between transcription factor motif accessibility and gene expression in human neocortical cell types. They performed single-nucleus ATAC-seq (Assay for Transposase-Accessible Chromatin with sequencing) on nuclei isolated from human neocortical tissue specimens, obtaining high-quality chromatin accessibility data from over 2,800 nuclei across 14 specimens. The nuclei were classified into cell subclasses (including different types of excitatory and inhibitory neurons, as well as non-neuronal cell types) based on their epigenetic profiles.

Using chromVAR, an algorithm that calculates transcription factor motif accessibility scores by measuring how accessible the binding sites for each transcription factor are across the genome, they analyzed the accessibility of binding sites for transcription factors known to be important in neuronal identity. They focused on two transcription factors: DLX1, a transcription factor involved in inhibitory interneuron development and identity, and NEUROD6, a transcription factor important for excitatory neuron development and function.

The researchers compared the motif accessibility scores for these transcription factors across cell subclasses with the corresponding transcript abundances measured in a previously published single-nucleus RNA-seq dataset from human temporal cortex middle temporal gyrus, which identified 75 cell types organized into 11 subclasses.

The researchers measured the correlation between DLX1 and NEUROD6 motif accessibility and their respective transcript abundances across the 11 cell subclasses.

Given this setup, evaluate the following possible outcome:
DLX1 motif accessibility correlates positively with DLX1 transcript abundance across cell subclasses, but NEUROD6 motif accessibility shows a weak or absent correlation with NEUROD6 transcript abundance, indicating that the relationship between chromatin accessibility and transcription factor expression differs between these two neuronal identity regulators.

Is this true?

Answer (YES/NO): NO